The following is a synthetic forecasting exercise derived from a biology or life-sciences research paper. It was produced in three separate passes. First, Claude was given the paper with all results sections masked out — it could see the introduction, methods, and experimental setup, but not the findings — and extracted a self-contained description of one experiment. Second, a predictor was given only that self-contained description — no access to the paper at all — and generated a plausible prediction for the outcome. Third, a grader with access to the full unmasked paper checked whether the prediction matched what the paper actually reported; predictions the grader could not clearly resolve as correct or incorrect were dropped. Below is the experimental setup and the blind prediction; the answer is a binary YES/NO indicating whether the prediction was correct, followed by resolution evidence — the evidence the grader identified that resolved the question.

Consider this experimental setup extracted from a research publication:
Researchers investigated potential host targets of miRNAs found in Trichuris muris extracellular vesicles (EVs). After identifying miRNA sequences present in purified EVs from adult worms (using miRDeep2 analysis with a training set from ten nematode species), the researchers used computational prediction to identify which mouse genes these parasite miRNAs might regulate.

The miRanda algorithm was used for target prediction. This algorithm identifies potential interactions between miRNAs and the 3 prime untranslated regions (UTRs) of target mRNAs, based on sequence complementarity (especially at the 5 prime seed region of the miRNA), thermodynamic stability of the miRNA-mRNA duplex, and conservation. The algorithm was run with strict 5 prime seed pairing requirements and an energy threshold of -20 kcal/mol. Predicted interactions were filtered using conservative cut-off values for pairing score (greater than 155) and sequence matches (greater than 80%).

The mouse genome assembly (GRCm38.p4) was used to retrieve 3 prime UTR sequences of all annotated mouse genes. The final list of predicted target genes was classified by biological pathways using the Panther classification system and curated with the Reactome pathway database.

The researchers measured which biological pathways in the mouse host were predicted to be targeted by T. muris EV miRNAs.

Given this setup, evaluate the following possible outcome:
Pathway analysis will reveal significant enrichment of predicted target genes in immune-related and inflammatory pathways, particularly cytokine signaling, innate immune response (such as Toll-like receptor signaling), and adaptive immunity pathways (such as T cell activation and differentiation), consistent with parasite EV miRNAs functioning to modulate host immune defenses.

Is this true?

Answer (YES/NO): NO